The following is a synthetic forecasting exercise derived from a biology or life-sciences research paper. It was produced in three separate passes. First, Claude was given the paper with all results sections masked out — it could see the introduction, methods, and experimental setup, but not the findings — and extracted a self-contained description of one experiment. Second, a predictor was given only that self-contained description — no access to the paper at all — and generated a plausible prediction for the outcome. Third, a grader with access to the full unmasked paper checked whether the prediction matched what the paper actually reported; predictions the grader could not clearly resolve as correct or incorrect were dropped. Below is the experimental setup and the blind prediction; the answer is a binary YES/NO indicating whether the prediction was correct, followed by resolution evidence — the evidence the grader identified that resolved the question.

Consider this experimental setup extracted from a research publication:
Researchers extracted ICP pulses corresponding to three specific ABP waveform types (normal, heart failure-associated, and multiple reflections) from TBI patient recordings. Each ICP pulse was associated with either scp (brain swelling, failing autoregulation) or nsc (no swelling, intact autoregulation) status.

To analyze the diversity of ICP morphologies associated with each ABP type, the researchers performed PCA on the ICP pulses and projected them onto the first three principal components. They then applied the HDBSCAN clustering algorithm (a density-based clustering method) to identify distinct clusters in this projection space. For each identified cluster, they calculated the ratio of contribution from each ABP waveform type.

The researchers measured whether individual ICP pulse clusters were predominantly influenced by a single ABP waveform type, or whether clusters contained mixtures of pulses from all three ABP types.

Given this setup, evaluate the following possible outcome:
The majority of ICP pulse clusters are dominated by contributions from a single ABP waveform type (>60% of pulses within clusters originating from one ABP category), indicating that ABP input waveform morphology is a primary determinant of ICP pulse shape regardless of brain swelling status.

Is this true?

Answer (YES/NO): NO